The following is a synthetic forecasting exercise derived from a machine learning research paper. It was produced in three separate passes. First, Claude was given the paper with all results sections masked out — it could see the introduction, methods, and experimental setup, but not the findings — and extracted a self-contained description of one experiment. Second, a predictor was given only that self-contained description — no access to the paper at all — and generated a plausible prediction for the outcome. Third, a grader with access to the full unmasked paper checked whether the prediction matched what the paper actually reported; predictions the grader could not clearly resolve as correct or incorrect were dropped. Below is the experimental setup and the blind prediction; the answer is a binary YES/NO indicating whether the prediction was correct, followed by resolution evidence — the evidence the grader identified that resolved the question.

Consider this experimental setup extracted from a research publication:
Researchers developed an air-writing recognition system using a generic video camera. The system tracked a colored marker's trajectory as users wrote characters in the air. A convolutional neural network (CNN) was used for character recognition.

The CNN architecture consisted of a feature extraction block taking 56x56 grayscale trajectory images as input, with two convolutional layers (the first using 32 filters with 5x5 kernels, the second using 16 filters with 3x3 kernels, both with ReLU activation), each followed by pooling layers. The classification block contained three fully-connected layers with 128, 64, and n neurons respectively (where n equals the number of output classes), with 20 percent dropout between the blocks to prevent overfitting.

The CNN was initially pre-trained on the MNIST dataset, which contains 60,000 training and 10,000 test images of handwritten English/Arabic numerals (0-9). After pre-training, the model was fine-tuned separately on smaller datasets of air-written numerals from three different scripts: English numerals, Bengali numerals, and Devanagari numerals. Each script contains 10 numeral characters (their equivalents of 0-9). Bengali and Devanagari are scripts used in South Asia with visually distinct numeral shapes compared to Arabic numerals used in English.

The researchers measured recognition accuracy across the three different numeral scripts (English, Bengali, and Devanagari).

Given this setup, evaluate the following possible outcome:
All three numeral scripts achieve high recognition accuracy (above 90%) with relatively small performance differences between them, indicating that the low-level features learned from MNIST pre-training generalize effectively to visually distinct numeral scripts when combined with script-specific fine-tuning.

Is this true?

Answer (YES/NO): YES